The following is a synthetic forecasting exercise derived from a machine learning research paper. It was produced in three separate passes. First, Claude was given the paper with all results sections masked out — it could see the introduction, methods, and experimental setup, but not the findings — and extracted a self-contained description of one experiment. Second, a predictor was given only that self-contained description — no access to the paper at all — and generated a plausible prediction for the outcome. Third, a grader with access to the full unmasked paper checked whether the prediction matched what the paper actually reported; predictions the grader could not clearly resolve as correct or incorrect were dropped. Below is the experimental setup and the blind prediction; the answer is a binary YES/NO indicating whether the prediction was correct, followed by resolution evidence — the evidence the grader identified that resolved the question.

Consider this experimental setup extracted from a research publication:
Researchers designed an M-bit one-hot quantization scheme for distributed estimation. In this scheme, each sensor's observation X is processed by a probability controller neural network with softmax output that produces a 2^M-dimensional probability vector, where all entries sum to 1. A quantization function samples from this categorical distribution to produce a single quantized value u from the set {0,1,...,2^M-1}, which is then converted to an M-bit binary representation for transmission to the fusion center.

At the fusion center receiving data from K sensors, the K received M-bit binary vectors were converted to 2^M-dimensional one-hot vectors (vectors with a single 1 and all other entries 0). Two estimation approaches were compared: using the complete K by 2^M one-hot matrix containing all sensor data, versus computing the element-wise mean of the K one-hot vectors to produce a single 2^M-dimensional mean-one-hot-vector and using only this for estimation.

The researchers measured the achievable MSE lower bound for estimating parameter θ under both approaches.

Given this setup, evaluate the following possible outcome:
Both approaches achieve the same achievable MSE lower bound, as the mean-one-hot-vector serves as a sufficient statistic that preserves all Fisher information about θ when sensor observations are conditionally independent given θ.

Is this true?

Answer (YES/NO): YES